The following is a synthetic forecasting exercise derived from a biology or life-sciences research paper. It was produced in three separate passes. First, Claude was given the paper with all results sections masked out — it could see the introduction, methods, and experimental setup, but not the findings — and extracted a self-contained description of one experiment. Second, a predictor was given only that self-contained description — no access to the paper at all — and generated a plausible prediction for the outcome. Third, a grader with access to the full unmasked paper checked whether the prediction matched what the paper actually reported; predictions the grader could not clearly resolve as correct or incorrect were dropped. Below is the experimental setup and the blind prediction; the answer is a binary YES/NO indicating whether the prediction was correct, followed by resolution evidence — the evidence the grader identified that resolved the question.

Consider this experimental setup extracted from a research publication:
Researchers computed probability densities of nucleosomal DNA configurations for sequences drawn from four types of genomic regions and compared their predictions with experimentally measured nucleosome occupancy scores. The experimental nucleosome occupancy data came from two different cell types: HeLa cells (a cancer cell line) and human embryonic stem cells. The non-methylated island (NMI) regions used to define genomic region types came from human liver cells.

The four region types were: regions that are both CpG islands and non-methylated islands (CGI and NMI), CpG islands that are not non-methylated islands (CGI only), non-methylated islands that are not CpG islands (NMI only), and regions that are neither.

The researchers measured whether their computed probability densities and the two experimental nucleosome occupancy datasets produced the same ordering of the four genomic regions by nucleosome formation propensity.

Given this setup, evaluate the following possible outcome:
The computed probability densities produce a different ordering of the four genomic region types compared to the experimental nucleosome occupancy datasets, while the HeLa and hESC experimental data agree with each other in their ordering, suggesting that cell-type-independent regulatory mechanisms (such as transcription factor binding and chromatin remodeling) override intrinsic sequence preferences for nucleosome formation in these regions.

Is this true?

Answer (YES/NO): NO